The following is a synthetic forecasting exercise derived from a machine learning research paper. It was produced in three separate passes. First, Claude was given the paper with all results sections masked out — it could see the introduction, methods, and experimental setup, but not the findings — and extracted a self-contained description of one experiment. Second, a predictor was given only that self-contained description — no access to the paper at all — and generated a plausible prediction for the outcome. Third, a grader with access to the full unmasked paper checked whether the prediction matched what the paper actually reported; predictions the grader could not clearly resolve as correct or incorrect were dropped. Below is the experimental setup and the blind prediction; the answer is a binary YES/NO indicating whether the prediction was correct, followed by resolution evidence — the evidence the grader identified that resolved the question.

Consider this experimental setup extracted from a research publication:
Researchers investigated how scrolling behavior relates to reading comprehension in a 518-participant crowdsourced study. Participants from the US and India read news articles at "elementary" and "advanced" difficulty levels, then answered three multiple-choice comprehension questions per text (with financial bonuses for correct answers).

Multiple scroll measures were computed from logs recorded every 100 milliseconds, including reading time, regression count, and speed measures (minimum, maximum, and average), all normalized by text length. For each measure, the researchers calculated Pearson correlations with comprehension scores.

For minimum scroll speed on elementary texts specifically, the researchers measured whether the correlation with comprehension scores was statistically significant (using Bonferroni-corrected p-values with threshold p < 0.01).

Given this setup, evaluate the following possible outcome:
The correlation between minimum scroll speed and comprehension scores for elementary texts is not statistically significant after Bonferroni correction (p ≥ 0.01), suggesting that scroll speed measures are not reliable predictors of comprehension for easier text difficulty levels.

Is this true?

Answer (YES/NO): NO